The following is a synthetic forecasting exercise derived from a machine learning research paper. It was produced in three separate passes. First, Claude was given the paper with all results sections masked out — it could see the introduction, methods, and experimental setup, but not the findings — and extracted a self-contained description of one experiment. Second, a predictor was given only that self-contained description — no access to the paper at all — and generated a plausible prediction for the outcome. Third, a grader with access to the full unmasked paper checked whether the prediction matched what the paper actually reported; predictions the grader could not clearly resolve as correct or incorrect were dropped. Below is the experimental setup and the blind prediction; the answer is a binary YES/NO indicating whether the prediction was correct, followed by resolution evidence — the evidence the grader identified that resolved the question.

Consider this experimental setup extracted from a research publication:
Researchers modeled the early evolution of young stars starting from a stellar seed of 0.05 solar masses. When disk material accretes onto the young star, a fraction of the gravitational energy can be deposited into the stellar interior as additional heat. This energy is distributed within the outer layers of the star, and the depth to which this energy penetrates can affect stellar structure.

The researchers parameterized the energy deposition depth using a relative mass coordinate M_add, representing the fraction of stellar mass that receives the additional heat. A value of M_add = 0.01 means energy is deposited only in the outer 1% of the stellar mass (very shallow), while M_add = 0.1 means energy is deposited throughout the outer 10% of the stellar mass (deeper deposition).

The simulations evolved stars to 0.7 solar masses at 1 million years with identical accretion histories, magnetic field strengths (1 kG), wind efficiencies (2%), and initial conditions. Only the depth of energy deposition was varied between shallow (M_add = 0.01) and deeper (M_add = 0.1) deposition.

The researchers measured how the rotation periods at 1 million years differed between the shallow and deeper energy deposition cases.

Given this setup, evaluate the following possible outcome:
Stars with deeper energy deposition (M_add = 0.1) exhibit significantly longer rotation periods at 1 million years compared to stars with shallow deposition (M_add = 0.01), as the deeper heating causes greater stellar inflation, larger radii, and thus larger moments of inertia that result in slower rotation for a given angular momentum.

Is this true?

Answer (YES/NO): NO